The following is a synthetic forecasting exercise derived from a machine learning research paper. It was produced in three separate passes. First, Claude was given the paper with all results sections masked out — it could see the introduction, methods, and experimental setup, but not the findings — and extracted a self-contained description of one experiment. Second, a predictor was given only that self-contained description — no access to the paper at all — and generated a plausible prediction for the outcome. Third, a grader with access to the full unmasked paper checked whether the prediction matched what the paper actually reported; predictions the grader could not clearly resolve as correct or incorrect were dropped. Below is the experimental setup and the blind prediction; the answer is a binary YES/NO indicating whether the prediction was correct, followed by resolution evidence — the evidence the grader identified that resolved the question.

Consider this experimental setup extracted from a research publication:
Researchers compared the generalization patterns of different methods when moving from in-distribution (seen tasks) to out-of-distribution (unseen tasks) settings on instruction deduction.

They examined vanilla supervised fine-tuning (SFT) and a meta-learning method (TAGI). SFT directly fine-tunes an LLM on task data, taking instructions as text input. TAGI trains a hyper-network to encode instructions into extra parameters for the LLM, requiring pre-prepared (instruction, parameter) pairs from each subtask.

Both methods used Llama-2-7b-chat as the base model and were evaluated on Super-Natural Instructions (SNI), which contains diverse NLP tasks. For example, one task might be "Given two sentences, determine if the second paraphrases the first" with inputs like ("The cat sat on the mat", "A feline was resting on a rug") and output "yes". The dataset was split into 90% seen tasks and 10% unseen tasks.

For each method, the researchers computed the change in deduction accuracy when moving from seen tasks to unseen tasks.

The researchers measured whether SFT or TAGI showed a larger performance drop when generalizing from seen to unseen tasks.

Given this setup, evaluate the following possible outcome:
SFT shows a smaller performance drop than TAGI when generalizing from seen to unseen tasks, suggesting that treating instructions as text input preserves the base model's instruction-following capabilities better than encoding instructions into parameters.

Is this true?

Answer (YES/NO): YES